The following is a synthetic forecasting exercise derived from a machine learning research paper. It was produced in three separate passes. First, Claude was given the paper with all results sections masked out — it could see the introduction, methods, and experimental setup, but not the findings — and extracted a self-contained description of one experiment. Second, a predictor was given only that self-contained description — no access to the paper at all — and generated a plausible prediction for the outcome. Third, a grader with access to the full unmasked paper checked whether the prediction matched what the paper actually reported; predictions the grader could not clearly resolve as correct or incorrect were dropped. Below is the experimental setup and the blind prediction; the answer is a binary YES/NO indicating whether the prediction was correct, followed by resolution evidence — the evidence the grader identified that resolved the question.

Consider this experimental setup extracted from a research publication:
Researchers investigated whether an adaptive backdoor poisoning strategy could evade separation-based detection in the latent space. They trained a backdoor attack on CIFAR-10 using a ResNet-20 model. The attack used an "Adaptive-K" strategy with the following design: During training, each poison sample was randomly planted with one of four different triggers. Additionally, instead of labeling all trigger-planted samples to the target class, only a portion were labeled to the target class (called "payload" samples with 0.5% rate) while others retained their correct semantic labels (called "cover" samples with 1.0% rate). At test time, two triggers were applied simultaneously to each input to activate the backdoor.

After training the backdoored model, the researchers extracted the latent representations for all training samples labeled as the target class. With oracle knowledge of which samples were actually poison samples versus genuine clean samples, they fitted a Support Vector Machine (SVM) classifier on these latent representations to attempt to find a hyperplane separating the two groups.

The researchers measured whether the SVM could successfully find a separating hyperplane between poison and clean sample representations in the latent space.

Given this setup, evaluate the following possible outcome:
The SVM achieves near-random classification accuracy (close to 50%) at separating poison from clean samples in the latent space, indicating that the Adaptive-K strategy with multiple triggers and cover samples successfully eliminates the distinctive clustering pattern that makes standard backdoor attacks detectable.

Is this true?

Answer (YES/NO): YES